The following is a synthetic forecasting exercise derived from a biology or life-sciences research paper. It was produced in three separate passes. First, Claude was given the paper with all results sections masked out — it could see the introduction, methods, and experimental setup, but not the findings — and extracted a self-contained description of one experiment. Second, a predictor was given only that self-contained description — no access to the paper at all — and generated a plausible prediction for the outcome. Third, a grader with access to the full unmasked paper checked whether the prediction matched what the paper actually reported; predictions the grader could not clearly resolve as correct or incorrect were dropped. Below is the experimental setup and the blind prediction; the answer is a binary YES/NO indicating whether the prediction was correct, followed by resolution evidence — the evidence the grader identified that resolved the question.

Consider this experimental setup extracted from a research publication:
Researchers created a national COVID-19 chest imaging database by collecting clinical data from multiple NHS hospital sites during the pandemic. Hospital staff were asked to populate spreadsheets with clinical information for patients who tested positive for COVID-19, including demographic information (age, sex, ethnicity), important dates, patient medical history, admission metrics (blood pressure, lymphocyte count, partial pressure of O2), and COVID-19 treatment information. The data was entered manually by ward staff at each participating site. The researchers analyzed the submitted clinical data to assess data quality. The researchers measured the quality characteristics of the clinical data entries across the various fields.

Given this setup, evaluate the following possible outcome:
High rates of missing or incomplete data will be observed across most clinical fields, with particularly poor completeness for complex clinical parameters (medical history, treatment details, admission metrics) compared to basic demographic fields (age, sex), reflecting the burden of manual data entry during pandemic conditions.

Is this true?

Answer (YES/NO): YES